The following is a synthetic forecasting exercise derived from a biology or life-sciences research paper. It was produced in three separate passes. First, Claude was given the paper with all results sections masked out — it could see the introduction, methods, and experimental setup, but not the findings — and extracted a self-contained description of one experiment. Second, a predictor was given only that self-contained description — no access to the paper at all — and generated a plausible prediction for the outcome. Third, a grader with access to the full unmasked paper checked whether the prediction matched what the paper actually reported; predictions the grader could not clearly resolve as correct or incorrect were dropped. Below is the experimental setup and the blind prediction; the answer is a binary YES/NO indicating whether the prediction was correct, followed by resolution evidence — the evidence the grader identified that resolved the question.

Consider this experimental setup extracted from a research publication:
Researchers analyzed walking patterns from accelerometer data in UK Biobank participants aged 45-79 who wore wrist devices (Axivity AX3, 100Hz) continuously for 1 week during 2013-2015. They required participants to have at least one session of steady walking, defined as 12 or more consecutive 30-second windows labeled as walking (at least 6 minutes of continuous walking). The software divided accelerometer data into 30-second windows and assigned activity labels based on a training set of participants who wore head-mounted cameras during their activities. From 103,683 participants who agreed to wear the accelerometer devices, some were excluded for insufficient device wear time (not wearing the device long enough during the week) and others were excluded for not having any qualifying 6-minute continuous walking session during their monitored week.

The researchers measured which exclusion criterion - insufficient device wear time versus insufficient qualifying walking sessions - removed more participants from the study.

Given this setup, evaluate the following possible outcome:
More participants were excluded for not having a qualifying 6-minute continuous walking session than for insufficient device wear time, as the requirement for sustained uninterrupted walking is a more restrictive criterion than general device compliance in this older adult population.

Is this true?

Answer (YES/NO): YES